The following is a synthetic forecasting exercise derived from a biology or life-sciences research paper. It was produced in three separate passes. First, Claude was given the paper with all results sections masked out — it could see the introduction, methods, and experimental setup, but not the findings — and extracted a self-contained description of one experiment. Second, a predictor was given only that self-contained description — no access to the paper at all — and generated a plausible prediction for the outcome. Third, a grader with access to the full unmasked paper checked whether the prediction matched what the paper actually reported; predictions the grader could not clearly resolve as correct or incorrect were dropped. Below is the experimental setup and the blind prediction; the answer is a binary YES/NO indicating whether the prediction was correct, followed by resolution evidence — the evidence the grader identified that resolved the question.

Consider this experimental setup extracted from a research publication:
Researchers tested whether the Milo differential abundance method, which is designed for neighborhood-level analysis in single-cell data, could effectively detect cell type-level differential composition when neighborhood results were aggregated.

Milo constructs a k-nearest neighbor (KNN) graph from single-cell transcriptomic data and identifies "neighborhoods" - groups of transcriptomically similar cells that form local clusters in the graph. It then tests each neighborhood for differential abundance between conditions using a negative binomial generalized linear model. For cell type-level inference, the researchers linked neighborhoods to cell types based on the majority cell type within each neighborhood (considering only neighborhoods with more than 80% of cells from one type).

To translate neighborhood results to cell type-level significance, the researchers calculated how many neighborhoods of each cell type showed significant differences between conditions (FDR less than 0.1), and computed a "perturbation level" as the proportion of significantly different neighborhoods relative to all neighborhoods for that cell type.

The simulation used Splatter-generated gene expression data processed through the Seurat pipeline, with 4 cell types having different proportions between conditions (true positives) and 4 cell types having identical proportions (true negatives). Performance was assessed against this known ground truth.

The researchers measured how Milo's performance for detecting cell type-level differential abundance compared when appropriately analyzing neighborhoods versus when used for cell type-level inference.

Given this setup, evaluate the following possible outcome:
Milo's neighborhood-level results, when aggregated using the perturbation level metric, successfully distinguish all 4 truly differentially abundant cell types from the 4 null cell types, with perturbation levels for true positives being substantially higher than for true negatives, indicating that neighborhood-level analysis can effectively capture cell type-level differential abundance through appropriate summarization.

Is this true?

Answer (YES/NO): NO